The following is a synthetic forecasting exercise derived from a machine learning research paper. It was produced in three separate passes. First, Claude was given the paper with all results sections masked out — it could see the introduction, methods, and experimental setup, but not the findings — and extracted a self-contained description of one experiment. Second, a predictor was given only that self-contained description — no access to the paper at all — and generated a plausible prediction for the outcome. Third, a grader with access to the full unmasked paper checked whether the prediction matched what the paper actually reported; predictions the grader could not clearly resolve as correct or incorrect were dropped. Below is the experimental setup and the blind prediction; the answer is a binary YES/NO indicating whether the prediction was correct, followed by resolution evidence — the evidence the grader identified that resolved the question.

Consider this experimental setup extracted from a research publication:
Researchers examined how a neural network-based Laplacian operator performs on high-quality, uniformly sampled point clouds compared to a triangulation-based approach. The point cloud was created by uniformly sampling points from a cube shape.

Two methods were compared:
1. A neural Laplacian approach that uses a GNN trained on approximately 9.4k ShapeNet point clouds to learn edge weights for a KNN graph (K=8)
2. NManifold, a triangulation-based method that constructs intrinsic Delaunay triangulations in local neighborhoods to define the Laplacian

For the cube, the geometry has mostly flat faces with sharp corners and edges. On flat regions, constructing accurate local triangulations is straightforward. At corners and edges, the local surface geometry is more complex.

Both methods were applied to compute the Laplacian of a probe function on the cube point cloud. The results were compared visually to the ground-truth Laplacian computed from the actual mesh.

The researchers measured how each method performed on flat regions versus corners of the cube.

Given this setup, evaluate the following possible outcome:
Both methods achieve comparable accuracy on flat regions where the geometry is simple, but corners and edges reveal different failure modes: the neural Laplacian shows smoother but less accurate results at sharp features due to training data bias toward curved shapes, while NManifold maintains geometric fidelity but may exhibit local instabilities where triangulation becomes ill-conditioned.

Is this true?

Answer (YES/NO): NO